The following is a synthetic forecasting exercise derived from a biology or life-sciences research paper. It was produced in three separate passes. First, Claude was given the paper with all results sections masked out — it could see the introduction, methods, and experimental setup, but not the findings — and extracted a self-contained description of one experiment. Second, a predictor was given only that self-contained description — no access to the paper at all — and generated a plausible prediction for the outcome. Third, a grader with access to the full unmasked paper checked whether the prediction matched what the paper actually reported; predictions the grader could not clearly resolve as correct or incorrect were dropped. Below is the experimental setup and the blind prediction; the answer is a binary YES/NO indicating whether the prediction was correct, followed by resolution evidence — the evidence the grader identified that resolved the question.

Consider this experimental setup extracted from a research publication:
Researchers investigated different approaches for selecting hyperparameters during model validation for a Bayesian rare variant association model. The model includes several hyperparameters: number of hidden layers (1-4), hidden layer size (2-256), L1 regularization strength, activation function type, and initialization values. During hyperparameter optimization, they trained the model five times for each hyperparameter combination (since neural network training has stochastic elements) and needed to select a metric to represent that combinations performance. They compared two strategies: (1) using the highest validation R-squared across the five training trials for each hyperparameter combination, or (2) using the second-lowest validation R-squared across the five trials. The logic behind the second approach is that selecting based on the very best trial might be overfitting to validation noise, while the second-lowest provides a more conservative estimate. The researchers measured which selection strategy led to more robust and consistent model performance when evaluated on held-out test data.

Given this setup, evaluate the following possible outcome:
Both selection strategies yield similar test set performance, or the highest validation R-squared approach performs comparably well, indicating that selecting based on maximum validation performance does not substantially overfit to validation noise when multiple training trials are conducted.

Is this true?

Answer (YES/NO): NO